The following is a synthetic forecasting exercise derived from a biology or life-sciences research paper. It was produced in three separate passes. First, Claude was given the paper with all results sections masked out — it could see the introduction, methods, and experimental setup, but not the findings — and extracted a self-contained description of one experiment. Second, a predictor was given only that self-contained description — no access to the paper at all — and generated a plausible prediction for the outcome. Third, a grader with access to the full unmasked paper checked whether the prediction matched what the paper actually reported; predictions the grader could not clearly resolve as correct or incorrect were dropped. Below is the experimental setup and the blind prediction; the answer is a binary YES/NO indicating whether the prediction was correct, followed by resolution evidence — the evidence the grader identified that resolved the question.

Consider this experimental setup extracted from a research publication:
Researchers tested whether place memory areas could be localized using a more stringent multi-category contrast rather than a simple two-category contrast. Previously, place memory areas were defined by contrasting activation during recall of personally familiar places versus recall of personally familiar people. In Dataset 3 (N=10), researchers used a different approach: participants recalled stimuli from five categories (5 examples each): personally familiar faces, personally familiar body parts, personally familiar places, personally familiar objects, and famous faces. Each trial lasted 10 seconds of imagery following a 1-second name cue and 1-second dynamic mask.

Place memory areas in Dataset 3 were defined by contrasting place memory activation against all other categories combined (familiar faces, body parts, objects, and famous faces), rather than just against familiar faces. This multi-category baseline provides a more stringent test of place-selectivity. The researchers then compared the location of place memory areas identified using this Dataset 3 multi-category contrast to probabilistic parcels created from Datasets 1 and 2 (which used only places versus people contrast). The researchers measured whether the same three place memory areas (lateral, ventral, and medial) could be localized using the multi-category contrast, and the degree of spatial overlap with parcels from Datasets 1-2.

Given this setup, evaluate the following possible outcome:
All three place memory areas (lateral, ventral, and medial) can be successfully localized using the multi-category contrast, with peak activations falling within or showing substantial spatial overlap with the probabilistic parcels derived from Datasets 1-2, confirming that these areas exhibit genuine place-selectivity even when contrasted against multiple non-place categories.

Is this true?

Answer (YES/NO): NO